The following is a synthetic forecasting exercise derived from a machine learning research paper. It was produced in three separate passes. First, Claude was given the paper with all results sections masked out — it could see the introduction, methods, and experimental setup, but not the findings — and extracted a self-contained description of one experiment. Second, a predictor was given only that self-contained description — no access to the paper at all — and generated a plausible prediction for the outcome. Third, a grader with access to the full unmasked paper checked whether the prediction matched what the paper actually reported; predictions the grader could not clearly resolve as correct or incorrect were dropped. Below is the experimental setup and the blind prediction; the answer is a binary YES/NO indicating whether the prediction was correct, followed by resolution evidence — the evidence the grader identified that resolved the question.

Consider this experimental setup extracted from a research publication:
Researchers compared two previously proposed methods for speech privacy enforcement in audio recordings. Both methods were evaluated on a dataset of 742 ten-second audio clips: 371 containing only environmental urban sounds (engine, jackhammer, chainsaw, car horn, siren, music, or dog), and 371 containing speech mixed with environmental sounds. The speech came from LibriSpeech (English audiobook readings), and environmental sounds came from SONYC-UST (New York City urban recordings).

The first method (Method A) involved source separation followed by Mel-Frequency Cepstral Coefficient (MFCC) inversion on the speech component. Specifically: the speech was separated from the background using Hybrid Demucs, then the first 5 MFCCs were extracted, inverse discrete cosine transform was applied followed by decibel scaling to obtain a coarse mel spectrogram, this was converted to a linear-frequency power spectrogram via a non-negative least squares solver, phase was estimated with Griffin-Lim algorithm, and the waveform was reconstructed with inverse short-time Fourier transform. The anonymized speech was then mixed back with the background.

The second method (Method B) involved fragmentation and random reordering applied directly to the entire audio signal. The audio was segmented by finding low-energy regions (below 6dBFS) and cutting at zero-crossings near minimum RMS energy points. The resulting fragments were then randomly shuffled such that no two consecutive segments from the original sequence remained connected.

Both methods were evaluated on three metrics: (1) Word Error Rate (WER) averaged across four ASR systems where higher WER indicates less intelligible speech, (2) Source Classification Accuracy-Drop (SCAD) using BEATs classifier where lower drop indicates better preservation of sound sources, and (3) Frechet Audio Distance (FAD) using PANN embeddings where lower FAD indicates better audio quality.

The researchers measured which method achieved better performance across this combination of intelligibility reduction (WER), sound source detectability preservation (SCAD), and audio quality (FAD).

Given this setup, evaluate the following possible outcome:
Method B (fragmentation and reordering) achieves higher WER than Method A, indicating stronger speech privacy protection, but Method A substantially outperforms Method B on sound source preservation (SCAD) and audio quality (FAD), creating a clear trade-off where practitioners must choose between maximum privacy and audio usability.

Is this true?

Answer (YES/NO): NO